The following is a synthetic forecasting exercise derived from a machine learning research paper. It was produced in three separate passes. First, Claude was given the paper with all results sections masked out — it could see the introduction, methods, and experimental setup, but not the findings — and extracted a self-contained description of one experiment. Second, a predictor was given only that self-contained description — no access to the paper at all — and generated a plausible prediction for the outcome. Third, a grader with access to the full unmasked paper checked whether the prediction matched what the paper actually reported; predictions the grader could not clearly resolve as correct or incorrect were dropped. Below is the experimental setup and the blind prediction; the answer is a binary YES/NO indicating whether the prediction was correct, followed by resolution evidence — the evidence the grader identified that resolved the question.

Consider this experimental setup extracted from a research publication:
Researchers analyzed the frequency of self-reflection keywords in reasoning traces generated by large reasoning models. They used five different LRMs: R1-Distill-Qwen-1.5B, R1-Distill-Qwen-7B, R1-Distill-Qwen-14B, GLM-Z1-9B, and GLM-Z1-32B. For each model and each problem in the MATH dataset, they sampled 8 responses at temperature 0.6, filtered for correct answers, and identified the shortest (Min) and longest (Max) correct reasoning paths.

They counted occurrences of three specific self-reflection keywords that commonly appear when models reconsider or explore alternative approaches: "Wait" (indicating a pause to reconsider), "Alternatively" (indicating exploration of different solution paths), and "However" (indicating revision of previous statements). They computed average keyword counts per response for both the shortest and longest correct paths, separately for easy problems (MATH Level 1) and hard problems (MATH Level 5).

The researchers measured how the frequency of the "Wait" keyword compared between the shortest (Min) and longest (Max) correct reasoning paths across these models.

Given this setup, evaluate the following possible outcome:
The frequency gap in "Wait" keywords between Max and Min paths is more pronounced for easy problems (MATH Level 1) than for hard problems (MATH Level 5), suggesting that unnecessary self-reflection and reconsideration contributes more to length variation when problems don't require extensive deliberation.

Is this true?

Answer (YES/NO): NO